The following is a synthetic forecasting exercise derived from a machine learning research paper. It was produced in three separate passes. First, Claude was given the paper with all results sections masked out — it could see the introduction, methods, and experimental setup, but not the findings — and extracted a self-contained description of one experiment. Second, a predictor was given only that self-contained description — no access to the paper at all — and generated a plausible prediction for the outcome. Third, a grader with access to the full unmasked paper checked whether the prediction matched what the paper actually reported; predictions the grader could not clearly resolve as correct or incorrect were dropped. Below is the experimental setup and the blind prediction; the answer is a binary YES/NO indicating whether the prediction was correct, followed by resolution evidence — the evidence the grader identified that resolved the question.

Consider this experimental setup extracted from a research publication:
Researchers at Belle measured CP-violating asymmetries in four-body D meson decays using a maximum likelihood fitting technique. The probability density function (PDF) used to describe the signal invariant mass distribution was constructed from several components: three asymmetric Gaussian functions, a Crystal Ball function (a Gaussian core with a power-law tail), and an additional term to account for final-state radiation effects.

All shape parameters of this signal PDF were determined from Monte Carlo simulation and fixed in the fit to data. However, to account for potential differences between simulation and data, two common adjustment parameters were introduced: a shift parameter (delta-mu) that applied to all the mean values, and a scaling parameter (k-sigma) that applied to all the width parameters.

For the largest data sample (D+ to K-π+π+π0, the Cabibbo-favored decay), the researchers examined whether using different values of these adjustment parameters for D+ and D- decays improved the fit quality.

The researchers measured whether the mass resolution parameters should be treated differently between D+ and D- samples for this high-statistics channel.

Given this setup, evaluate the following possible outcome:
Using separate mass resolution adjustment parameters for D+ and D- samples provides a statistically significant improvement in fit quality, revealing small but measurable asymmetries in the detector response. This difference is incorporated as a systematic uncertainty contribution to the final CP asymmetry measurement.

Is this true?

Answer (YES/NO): NO